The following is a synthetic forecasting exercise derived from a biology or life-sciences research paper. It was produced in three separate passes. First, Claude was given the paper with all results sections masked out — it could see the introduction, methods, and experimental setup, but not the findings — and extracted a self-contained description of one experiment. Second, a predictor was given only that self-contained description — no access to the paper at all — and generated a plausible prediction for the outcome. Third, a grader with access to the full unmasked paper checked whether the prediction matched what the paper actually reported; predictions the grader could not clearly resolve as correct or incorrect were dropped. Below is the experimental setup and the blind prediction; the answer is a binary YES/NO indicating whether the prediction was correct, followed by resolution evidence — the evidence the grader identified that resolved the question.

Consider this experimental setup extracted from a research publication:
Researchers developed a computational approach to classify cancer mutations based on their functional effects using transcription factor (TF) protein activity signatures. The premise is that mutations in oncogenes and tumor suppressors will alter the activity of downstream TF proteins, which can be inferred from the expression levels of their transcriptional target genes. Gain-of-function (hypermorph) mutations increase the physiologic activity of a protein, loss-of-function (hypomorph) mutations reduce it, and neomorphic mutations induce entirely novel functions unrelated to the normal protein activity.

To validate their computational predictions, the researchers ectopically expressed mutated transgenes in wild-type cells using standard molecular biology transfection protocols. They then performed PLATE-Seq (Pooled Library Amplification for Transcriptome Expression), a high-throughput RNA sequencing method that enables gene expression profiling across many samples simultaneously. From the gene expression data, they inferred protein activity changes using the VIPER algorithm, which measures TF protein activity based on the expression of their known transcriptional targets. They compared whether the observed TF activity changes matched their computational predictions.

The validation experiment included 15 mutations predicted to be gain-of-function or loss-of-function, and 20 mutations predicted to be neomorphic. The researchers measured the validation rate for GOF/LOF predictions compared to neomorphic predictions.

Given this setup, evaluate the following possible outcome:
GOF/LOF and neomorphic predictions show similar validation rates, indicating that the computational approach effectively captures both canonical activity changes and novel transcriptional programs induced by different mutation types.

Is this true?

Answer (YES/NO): NO